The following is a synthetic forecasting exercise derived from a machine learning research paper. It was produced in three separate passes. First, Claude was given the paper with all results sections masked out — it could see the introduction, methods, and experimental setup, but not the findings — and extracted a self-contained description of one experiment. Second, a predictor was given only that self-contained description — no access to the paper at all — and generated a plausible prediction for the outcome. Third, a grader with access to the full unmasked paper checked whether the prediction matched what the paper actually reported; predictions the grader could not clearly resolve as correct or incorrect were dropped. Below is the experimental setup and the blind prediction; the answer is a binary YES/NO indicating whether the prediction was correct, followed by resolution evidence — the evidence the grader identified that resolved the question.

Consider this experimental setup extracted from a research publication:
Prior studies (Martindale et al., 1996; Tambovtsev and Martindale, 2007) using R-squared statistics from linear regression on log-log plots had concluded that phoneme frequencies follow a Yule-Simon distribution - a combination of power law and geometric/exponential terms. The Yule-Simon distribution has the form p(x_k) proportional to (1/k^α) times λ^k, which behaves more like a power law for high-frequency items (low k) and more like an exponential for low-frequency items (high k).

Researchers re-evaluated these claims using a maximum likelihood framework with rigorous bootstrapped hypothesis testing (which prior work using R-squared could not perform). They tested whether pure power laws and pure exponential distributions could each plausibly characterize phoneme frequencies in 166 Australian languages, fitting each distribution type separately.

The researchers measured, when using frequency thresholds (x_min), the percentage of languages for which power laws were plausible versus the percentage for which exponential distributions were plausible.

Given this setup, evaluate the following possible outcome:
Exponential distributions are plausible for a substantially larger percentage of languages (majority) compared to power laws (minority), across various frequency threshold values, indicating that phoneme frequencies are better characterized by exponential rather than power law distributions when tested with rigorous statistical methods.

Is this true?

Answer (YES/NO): NO